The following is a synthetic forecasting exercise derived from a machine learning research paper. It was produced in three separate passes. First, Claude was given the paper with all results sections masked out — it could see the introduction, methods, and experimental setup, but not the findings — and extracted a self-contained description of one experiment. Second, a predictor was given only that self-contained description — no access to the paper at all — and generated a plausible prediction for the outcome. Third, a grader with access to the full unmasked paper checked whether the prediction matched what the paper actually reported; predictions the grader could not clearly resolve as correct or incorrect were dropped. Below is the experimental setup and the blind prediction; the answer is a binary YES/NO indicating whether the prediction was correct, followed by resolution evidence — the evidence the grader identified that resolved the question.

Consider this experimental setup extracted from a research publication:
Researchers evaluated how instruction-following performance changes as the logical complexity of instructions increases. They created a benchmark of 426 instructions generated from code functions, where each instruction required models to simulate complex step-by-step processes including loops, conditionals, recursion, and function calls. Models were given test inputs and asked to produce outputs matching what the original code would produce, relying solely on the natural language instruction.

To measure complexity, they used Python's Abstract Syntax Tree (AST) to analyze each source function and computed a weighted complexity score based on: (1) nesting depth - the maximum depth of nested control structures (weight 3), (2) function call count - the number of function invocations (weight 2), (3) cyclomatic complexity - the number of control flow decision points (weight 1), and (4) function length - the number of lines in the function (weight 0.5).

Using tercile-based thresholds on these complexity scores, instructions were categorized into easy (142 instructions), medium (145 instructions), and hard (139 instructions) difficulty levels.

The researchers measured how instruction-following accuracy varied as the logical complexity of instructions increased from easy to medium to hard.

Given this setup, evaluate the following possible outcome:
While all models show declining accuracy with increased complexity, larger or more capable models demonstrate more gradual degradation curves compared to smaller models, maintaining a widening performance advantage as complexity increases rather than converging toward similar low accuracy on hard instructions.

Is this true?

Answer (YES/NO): YES